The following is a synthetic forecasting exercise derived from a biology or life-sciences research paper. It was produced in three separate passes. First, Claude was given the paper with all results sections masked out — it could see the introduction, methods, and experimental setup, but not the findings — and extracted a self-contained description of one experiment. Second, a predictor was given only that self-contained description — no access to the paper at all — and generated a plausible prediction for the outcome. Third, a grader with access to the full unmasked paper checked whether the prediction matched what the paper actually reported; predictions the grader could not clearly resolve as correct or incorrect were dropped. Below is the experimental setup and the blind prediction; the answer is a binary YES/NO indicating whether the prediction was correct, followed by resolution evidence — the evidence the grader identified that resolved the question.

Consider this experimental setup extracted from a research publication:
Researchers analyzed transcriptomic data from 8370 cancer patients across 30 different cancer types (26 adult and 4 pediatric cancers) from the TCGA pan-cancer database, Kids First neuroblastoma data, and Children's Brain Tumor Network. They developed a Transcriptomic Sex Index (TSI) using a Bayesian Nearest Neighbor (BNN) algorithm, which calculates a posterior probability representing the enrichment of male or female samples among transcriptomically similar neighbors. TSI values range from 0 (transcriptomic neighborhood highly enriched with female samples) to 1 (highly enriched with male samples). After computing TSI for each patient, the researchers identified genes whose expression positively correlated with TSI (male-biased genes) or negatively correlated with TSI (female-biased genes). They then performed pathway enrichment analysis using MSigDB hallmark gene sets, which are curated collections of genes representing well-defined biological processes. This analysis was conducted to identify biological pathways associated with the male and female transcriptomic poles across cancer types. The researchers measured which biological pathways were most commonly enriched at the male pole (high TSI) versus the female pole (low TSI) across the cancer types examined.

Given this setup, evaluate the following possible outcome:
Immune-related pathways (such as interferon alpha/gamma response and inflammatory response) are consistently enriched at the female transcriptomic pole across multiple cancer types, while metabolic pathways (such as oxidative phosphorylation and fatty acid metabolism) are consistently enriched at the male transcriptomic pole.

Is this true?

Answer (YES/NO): NO